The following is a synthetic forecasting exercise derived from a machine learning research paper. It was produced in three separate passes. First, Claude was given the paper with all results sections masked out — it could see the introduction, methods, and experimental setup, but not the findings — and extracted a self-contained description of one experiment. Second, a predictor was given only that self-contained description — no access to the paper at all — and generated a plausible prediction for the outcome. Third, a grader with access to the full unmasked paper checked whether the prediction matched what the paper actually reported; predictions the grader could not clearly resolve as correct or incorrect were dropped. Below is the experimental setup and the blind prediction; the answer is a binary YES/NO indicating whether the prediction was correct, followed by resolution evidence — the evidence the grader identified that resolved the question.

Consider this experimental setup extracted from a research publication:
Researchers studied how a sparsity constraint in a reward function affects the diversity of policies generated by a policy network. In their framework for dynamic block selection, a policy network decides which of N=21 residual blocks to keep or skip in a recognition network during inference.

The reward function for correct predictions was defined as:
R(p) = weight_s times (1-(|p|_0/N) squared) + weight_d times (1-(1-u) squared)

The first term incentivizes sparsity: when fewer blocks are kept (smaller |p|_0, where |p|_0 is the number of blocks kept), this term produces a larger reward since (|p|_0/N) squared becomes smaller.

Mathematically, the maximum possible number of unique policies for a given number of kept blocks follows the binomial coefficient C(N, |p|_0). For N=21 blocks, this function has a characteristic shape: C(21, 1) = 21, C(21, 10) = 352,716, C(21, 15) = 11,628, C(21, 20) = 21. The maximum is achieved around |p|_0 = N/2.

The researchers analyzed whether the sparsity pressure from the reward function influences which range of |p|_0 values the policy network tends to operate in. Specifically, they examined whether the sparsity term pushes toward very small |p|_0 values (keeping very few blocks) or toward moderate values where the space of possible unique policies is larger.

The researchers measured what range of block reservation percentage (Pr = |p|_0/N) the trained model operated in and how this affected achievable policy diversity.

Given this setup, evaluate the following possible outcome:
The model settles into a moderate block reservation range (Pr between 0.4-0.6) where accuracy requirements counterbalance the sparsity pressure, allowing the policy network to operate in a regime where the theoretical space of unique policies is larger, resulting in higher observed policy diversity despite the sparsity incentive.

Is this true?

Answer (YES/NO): YES